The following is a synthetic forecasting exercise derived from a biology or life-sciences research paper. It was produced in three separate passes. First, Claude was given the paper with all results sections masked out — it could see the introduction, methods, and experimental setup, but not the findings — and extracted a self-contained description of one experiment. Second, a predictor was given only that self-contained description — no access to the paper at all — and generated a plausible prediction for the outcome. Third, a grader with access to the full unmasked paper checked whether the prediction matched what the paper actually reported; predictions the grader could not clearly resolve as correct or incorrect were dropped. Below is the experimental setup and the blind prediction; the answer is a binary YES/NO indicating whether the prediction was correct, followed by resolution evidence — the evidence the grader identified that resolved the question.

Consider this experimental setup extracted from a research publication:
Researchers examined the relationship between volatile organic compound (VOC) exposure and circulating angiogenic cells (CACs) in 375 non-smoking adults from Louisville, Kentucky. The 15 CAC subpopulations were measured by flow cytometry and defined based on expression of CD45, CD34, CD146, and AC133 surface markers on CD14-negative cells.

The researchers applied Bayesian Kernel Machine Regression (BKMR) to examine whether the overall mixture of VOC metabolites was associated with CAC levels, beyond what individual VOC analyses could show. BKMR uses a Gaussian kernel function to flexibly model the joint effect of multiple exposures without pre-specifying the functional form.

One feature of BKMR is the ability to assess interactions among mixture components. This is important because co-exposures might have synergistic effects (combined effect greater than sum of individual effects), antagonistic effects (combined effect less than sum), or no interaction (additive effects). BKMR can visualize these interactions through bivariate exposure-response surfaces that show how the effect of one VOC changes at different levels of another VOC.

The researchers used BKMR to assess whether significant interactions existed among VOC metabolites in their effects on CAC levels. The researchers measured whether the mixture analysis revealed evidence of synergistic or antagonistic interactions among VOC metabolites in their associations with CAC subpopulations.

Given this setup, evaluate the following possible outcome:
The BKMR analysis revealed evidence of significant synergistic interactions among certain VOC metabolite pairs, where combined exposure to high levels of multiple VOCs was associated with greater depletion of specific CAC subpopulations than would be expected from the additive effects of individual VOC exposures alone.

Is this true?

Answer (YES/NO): NO